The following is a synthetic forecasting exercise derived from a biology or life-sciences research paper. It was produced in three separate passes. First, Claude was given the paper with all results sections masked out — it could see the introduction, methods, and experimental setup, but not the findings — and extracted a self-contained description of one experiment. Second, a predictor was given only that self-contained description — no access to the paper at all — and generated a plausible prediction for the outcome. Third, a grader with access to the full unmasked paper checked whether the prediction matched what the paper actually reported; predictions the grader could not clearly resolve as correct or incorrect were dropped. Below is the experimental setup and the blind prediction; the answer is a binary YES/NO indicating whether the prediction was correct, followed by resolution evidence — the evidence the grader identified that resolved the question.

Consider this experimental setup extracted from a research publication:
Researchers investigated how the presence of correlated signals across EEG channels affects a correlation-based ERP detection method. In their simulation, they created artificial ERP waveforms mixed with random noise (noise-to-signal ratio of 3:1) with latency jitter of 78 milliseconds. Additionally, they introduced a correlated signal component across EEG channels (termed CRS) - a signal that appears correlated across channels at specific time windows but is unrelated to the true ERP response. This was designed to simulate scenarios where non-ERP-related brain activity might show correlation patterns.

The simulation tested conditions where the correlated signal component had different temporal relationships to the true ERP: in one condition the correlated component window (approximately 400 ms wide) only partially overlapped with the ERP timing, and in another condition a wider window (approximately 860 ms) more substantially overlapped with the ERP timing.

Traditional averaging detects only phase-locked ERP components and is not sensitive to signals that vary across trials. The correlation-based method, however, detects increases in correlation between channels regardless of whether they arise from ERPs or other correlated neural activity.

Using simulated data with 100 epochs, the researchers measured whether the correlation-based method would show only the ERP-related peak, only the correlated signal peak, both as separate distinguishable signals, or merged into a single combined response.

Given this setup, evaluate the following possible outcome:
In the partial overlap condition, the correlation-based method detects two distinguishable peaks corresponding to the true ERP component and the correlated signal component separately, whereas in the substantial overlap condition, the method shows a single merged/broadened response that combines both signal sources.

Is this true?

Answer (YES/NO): NO